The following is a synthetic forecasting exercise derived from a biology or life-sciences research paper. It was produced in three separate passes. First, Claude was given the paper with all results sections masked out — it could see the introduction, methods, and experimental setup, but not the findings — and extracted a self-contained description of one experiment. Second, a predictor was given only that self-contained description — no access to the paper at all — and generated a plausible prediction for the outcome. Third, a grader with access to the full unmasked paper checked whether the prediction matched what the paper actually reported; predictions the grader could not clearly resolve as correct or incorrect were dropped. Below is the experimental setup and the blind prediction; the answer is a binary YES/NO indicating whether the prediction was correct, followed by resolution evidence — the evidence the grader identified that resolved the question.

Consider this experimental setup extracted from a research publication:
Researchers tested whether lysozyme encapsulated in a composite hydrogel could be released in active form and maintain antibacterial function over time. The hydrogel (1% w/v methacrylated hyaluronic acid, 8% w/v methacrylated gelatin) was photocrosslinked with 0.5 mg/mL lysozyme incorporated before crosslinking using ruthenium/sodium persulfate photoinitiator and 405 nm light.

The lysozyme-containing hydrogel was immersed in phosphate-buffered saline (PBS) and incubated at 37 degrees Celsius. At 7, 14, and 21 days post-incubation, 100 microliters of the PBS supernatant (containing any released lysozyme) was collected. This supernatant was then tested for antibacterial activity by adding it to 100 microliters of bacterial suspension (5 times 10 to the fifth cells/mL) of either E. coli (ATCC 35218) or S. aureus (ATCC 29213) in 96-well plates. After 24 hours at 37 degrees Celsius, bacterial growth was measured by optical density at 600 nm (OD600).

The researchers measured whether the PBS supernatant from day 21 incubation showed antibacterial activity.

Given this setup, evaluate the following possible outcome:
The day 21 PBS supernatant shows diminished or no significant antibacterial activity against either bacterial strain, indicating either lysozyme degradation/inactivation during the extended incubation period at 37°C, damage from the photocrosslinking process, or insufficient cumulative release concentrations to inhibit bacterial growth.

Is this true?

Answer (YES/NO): NO